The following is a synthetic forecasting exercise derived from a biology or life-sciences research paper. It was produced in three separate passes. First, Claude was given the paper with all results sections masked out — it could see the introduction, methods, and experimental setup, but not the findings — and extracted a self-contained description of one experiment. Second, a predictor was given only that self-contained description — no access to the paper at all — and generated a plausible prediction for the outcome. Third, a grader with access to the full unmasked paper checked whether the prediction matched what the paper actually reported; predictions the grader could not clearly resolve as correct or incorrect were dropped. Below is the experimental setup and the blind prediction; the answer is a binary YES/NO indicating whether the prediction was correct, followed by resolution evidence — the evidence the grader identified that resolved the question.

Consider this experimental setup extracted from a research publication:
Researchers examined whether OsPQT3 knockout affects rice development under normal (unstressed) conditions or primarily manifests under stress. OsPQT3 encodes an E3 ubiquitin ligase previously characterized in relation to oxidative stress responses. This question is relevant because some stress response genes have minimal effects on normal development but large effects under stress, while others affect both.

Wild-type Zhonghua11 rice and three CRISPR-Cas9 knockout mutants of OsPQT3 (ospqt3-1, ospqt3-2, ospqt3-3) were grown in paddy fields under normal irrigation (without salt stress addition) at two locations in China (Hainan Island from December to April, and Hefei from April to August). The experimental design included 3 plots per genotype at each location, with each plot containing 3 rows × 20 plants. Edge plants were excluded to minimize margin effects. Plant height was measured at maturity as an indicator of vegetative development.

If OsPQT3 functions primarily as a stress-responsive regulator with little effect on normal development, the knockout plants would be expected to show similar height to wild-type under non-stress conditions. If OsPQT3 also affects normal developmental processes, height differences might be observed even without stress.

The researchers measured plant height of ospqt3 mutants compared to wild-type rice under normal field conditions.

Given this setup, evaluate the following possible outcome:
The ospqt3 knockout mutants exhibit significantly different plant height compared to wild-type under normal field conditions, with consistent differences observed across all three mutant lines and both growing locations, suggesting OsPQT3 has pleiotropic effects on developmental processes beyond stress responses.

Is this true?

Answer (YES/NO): NO